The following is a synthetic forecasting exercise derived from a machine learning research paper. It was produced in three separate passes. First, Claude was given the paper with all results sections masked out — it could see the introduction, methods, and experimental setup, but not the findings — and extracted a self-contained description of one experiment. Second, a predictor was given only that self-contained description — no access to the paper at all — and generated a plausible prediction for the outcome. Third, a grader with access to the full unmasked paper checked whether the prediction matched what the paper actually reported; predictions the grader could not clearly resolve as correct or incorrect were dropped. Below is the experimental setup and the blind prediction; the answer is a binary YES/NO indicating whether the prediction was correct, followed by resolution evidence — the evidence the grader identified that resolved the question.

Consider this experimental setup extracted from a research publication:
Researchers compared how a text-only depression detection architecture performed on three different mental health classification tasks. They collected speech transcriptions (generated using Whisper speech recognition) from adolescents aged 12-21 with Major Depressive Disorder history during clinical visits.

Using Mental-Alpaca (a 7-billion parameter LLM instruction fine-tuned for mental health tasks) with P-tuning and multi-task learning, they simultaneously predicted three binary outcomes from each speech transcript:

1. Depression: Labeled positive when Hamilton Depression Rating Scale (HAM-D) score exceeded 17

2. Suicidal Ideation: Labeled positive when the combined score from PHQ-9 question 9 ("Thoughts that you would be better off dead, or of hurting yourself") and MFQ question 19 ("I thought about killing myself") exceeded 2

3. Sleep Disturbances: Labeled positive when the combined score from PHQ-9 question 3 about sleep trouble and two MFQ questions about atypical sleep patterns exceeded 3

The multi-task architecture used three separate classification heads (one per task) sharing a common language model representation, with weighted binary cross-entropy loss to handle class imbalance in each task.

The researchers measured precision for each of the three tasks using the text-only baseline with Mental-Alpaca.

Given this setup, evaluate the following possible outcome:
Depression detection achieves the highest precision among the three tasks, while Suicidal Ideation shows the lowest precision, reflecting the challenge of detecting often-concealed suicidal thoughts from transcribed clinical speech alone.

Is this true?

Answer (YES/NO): NO